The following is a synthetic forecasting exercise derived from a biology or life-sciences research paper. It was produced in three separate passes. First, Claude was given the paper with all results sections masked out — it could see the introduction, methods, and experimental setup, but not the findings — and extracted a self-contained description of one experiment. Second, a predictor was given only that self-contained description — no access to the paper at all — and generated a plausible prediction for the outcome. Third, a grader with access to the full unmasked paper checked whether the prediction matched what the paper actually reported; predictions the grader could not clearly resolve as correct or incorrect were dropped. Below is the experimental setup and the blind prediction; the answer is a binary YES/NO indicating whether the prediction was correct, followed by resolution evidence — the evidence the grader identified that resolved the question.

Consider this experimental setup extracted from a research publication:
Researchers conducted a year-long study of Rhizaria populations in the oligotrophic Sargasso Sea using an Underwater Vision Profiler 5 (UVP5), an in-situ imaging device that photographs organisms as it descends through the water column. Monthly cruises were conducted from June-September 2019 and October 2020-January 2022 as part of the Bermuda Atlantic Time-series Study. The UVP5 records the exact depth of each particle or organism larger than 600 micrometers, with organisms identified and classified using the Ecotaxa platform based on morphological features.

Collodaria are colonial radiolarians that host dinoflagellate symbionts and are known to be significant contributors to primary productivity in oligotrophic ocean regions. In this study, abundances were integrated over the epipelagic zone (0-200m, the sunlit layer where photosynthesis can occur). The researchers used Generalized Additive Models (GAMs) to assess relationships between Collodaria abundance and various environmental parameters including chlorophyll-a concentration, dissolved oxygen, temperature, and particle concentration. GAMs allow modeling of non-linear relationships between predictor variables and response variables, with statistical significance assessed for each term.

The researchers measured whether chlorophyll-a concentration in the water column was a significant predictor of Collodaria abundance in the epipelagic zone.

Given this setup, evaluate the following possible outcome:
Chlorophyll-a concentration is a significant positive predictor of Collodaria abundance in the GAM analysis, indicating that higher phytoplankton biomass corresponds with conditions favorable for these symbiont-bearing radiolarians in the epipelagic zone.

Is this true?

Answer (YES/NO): NO